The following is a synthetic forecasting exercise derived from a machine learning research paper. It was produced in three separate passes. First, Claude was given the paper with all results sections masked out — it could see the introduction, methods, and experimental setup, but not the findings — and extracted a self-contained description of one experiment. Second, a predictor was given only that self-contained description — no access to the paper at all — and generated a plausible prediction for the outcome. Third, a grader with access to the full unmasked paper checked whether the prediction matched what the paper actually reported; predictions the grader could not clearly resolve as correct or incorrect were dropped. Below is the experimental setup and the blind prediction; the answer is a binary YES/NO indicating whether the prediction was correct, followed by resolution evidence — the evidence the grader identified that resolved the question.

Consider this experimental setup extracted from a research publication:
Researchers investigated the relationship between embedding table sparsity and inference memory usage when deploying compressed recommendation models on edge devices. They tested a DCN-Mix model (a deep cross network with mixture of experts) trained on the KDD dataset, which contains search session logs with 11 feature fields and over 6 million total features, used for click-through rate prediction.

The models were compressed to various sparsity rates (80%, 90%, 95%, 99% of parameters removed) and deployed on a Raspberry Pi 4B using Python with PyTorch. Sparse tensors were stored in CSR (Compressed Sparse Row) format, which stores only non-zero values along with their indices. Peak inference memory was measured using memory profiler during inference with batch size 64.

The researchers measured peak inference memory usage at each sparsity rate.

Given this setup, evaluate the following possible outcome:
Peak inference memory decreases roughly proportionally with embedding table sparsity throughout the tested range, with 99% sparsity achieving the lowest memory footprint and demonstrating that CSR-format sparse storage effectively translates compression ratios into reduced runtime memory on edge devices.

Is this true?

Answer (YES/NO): YES